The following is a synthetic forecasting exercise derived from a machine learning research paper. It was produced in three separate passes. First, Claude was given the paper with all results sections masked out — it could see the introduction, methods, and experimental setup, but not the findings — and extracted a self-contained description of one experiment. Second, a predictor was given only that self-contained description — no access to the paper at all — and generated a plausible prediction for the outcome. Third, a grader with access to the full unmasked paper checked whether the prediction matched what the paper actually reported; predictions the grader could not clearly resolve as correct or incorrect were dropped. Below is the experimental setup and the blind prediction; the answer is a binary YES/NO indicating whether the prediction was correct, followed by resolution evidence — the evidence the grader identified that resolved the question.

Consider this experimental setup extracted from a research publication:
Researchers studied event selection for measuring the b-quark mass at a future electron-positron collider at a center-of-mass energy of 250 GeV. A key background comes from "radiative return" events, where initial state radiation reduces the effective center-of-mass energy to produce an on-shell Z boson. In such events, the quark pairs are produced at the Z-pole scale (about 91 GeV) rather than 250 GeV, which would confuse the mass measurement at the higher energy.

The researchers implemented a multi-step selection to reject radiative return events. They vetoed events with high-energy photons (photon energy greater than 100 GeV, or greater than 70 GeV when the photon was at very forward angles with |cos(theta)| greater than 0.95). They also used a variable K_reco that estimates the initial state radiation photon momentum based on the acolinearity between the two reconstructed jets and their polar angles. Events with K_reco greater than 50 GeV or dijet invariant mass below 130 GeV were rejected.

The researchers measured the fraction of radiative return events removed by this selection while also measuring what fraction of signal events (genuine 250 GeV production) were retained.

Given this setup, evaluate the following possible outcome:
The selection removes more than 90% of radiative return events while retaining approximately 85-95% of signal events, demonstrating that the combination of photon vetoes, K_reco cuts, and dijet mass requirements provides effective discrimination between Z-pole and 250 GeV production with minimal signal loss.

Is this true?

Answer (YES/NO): NO